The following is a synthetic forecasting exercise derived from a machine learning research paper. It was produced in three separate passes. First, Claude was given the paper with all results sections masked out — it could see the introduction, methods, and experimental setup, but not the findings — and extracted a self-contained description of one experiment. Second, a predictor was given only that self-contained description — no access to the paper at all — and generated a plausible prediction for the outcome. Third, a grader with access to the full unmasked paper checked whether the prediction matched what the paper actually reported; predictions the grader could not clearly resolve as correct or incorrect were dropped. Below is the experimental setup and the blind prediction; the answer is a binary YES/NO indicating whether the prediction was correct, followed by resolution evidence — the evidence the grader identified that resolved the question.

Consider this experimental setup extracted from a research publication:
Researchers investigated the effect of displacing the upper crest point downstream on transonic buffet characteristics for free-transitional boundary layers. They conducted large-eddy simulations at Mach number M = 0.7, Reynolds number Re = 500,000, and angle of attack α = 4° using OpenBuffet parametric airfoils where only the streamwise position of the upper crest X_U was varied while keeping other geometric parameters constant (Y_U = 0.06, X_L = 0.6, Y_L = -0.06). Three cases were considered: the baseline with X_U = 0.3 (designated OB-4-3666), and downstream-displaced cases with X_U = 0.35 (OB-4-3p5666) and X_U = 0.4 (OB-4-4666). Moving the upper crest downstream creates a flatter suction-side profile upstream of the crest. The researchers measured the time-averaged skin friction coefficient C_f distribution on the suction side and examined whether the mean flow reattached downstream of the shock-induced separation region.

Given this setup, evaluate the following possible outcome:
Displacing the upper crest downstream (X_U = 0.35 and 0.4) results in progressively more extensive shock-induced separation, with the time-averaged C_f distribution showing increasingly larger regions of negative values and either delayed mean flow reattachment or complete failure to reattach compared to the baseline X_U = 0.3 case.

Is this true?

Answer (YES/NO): YES